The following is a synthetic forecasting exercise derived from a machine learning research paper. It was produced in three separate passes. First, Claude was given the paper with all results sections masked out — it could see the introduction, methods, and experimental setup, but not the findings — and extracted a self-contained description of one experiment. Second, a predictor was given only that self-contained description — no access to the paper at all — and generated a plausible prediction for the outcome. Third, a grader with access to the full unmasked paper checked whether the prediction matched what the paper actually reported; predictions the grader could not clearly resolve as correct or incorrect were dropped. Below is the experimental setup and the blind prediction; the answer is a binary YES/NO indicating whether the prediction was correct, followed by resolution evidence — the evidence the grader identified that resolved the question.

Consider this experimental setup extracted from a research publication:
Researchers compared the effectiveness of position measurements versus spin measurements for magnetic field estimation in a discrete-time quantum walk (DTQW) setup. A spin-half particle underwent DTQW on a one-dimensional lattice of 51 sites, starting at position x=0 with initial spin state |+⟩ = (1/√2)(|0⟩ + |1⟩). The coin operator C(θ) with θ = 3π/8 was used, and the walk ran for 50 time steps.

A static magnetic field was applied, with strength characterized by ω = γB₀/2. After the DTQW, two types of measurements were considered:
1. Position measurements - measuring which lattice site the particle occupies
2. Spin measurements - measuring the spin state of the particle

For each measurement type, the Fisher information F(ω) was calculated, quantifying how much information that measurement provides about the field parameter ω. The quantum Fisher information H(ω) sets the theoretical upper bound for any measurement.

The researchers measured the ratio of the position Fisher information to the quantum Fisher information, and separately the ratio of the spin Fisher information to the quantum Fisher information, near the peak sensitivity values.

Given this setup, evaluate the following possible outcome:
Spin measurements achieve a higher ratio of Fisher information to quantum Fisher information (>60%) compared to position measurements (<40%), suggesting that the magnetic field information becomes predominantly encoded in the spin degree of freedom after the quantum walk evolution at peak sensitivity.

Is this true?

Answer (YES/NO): NO